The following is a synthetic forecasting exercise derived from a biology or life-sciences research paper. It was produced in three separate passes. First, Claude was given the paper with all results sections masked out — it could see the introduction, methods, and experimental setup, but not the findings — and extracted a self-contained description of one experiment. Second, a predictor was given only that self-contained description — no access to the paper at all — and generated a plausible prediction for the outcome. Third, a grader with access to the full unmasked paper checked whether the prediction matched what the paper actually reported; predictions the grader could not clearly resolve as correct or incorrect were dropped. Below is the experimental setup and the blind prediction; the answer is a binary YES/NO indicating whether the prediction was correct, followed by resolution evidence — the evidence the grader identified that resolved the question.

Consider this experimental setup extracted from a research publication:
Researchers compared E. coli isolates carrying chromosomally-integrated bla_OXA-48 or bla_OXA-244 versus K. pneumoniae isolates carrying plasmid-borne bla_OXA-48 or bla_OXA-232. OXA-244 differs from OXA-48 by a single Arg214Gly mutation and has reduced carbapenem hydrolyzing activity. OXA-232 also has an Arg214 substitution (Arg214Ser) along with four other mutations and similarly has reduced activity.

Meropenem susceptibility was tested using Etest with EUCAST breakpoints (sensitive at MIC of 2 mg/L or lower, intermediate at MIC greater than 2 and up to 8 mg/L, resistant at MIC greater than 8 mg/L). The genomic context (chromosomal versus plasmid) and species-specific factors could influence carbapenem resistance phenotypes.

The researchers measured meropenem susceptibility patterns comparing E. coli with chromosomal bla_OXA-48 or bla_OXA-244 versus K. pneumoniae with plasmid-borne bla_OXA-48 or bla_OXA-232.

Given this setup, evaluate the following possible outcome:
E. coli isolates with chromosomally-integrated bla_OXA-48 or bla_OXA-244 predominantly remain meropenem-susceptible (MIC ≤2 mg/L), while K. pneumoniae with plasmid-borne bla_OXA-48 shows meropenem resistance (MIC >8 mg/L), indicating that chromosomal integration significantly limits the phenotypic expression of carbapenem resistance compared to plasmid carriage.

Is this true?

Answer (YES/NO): NO